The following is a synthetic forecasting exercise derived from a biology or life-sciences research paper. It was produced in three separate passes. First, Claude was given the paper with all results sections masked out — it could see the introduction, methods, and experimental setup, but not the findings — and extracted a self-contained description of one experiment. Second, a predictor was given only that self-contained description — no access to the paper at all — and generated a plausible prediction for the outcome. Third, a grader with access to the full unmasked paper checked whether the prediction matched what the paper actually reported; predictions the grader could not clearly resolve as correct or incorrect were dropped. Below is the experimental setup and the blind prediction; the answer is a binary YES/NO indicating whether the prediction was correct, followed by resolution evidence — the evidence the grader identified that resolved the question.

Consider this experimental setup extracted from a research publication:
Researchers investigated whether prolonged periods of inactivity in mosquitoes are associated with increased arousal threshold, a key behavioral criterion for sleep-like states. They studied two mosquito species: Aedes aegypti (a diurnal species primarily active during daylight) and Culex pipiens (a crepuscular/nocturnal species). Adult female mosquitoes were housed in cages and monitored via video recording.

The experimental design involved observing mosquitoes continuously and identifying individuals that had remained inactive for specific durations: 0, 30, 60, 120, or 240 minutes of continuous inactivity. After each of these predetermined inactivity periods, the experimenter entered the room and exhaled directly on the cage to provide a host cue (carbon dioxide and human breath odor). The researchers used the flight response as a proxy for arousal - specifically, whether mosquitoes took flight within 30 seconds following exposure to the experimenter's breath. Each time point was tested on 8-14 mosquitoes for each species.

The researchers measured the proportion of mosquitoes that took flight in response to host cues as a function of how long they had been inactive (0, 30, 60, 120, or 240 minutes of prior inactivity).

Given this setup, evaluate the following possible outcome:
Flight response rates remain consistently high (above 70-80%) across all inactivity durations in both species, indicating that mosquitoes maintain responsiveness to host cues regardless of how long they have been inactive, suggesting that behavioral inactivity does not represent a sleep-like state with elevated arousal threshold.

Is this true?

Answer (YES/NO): NO